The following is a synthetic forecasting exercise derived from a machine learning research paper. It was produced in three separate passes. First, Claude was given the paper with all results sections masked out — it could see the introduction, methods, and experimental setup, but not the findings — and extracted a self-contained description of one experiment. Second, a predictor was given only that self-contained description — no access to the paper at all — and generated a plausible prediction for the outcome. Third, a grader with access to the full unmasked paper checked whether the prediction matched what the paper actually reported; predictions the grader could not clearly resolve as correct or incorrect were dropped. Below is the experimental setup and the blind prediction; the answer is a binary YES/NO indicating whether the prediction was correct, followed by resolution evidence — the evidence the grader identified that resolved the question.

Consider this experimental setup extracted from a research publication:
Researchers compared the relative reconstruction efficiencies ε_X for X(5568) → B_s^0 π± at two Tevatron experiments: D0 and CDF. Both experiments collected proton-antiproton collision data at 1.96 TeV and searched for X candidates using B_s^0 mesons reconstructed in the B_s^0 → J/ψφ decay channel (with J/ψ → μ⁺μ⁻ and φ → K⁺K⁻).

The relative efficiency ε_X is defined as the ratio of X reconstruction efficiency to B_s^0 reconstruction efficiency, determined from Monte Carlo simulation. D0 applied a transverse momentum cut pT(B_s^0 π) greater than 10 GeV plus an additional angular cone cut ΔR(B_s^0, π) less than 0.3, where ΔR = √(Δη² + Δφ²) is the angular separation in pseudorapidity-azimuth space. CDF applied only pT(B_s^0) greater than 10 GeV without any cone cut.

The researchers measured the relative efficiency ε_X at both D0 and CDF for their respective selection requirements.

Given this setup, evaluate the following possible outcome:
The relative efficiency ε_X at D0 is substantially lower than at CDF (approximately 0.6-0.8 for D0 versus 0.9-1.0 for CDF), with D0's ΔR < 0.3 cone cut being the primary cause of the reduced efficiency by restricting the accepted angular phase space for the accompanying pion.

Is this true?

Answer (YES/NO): NO